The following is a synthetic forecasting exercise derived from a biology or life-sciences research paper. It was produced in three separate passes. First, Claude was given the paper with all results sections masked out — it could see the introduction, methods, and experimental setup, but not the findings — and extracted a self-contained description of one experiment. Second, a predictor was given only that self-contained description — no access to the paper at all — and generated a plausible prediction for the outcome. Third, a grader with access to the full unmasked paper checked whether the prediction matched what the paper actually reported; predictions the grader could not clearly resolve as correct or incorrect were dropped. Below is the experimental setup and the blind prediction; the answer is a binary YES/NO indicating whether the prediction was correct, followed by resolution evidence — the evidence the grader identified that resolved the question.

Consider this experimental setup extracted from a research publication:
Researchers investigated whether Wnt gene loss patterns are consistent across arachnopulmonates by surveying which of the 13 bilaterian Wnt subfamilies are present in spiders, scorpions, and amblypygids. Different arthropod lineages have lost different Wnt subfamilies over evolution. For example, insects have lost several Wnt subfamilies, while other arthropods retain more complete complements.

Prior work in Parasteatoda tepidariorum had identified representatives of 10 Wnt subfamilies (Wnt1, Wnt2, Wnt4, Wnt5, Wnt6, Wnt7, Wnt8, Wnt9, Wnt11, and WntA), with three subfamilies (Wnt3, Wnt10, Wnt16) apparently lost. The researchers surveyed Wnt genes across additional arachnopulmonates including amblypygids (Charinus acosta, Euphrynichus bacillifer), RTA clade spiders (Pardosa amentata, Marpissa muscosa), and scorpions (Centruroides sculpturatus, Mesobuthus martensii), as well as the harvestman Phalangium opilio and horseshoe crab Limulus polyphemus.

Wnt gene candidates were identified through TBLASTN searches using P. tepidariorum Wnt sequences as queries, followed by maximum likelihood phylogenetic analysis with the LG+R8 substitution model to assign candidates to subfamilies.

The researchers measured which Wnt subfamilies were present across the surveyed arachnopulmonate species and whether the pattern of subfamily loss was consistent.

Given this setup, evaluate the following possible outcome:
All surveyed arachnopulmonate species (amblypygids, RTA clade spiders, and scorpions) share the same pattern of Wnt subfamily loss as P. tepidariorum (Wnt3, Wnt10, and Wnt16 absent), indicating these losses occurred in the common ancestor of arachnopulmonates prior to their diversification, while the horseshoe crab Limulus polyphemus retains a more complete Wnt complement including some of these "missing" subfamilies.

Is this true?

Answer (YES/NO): NO